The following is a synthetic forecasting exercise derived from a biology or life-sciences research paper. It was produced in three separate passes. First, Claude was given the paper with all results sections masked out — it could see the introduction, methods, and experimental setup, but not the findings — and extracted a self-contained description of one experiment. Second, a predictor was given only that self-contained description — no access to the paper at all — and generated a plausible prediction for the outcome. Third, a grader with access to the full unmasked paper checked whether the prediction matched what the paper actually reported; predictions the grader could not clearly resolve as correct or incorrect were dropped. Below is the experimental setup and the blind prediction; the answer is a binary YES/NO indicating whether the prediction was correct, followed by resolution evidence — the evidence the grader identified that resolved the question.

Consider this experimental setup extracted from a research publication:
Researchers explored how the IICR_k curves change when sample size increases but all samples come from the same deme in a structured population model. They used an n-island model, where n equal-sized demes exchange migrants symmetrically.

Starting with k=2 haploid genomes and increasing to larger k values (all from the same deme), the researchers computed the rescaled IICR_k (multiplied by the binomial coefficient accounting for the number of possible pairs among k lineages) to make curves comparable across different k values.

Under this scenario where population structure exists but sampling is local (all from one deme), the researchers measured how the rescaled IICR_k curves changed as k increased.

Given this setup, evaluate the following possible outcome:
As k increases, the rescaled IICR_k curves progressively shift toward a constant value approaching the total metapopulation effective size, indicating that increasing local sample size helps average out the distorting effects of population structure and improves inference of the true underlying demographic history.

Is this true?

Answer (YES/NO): NO